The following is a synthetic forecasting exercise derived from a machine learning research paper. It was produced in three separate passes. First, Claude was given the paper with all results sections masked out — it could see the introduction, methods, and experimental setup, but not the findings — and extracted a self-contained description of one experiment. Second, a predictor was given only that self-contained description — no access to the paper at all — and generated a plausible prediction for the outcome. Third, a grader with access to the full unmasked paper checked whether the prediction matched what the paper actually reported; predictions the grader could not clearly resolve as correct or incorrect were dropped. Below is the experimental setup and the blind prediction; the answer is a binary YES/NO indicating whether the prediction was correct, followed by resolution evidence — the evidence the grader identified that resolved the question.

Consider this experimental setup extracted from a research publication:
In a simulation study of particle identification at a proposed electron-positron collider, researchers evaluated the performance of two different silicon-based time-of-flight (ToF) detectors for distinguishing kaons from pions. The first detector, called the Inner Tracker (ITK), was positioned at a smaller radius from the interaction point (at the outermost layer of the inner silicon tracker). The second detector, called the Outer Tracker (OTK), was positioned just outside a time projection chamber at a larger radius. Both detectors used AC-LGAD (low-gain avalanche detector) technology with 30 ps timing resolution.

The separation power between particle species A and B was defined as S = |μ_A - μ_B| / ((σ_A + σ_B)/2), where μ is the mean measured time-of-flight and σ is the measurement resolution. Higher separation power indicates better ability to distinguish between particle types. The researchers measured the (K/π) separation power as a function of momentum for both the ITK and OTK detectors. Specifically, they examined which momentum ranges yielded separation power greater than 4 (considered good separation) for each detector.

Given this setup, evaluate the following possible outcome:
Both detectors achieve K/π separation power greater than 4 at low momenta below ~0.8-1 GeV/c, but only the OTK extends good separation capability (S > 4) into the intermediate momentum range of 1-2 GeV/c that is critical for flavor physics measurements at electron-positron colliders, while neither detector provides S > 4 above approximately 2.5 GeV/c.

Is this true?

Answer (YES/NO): NO